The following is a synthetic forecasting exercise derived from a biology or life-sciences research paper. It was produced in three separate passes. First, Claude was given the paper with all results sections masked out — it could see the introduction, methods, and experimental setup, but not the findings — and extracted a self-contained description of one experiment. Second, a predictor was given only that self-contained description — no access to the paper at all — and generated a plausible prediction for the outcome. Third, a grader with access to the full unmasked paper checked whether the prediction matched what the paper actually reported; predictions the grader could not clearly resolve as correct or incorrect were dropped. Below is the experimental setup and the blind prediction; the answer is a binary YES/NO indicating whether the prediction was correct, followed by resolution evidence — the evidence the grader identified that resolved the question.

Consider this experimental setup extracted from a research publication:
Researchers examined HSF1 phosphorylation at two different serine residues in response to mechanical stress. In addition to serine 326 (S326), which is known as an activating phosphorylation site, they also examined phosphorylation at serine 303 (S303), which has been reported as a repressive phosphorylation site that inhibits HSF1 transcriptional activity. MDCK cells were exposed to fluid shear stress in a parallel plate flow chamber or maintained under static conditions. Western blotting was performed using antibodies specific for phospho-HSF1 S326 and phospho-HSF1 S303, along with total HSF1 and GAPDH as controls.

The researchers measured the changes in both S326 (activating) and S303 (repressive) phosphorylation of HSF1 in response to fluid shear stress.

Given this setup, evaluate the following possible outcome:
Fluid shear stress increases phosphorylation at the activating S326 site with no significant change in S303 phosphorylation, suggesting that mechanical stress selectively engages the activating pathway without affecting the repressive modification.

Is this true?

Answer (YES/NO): NO